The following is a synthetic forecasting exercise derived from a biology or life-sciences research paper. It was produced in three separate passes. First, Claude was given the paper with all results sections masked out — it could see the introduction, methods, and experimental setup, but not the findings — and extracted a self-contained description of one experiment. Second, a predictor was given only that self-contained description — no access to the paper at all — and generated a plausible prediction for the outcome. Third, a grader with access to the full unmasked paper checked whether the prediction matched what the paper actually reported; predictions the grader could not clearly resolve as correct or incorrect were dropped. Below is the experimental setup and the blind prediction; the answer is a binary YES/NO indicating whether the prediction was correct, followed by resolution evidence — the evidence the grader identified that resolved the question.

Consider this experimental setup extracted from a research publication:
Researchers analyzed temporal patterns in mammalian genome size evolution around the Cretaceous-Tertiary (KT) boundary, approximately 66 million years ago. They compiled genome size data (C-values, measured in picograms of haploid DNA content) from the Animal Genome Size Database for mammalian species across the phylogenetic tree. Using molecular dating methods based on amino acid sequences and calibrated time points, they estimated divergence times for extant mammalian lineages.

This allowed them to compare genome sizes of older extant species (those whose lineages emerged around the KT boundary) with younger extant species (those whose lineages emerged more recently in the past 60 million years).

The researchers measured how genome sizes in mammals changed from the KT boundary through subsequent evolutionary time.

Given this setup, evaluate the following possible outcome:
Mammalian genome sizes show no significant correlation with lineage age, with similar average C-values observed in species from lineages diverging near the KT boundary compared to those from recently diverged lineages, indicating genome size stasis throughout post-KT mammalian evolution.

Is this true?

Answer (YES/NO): NO